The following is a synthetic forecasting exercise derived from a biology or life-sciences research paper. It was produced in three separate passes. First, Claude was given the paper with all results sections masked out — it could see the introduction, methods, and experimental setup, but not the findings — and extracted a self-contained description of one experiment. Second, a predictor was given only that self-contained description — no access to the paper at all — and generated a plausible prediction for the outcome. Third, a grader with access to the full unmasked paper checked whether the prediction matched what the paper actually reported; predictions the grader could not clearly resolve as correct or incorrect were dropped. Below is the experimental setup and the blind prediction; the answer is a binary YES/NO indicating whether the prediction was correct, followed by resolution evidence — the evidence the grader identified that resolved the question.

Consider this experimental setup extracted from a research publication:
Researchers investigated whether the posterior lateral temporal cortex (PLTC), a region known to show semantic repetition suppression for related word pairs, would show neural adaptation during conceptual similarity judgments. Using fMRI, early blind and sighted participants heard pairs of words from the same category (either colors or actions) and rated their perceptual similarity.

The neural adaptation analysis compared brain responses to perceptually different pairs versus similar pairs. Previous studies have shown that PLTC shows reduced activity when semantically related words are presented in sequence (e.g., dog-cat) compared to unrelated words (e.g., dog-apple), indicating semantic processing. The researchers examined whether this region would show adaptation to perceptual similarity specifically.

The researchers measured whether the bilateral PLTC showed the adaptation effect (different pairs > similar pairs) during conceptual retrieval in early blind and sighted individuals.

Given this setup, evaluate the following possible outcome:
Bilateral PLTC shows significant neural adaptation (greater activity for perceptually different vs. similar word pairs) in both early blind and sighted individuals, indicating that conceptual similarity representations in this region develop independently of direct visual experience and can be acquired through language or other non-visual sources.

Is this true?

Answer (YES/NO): NO